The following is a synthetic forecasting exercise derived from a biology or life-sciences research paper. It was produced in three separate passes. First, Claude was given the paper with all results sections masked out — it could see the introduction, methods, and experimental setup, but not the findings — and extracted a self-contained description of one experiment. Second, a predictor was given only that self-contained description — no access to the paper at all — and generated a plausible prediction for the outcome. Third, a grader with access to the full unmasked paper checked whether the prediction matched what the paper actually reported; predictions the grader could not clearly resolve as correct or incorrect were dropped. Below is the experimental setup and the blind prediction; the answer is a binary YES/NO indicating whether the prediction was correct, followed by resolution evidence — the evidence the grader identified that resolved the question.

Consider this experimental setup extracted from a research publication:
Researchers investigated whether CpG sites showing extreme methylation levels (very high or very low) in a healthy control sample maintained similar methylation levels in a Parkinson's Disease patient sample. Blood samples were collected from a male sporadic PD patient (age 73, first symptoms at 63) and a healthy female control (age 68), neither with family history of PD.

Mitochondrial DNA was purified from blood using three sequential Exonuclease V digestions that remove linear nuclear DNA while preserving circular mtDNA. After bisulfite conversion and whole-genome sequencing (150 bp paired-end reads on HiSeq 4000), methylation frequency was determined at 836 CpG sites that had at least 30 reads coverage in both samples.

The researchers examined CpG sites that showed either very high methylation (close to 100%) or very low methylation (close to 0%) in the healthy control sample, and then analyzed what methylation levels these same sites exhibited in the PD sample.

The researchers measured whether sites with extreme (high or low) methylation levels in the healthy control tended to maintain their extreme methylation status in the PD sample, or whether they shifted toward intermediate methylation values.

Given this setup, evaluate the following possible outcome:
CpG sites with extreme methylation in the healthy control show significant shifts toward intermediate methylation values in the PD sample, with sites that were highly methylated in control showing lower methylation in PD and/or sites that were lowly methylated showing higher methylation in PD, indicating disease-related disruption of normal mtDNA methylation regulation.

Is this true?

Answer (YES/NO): YES